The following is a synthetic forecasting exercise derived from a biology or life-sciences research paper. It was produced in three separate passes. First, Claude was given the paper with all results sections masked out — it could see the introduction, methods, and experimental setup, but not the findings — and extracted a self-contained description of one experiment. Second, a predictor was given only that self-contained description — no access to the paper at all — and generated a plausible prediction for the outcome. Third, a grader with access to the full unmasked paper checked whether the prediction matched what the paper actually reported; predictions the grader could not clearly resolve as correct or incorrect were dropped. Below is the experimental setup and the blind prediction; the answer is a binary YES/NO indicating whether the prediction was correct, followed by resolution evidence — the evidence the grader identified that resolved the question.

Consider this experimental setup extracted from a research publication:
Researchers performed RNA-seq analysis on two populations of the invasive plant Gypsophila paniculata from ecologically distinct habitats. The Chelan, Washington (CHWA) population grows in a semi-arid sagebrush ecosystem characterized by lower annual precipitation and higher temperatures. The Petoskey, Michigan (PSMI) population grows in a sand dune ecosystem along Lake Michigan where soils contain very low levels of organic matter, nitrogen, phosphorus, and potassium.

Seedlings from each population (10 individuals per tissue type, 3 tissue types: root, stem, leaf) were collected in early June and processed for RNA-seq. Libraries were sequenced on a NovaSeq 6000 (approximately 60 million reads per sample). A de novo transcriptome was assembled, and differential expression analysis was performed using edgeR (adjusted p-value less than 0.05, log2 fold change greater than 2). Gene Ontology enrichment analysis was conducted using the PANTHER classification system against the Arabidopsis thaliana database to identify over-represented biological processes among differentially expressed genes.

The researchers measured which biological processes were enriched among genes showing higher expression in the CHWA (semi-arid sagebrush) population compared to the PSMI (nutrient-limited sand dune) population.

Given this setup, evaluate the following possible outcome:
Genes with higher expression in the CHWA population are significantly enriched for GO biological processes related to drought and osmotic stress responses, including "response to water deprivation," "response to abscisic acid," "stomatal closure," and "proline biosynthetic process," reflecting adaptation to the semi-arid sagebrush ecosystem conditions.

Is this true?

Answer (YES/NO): NO